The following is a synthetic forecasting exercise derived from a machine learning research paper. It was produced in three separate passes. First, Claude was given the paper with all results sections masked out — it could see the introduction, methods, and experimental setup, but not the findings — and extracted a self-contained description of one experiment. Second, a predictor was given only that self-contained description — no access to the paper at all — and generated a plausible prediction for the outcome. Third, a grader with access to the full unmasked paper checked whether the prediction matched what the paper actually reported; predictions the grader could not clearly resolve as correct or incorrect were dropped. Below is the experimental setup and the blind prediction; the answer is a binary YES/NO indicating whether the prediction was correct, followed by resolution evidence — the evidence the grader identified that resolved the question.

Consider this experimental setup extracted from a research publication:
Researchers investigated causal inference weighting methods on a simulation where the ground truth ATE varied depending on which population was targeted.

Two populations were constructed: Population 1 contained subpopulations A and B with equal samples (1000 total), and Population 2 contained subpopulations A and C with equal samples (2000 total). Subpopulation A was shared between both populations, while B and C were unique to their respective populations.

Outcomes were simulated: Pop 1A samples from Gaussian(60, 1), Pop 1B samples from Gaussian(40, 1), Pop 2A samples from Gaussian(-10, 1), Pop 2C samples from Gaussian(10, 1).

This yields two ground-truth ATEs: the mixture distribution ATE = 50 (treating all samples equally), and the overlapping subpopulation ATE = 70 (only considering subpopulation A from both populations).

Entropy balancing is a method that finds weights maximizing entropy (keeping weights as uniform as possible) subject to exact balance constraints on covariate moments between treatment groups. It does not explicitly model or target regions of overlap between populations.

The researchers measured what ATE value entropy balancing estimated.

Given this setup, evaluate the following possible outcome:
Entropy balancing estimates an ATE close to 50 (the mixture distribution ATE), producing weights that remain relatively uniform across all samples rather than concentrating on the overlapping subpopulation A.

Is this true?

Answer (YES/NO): NO